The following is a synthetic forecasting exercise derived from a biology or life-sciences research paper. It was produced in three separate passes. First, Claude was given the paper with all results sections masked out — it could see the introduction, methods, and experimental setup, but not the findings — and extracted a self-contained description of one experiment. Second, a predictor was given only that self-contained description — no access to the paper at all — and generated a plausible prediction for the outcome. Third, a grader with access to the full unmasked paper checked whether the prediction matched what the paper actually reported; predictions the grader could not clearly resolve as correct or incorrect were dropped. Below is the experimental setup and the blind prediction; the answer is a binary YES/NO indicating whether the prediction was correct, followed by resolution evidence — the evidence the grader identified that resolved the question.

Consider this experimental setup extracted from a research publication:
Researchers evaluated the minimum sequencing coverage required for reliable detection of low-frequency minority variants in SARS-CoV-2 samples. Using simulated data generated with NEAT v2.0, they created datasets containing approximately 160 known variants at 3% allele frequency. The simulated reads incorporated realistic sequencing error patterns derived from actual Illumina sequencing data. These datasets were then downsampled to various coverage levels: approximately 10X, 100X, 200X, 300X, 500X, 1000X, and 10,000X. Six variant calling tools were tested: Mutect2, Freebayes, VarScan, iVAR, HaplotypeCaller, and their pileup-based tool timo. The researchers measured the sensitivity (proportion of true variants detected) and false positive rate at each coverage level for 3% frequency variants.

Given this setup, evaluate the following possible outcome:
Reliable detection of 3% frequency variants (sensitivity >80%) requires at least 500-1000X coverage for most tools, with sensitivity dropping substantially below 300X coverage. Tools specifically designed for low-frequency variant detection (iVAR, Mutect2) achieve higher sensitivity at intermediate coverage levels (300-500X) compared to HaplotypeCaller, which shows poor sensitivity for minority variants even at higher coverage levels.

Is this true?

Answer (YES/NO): NO